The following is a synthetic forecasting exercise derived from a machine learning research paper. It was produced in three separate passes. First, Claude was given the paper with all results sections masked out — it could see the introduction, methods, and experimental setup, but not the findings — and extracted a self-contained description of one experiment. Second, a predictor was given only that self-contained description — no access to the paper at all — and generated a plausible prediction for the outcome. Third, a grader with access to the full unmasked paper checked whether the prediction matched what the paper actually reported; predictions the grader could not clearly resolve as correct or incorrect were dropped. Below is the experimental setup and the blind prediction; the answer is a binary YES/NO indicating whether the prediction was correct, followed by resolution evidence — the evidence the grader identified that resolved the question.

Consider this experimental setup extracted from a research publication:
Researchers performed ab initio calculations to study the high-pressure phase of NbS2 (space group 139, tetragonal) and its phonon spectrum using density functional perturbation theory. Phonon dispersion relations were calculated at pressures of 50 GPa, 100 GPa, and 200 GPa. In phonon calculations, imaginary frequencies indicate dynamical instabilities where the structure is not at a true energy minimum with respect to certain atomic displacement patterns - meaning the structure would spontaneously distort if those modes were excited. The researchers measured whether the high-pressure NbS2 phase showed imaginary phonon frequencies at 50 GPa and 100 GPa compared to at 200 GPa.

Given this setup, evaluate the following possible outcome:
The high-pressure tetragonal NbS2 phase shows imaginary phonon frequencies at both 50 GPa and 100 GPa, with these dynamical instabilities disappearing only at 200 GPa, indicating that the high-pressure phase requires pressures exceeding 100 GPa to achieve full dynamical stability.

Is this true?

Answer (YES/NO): YES